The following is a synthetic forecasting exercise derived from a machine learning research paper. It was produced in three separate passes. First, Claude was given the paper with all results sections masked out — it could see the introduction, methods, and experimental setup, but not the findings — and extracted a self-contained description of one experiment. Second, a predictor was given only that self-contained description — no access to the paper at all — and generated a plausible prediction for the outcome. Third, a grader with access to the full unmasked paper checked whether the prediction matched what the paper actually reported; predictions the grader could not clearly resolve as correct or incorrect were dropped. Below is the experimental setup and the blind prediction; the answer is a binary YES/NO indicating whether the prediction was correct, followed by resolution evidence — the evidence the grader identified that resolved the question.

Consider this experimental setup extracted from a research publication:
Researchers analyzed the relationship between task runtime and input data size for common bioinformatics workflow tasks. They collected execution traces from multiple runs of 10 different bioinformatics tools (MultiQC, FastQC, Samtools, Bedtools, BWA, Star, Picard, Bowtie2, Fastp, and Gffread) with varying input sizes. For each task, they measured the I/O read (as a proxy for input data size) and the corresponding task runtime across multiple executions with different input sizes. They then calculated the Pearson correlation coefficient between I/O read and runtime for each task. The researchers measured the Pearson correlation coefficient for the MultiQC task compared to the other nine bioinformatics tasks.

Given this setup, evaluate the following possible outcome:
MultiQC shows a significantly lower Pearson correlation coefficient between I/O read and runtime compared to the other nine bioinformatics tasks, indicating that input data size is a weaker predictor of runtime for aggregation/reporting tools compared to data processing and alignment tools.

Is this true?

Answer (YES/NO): YES